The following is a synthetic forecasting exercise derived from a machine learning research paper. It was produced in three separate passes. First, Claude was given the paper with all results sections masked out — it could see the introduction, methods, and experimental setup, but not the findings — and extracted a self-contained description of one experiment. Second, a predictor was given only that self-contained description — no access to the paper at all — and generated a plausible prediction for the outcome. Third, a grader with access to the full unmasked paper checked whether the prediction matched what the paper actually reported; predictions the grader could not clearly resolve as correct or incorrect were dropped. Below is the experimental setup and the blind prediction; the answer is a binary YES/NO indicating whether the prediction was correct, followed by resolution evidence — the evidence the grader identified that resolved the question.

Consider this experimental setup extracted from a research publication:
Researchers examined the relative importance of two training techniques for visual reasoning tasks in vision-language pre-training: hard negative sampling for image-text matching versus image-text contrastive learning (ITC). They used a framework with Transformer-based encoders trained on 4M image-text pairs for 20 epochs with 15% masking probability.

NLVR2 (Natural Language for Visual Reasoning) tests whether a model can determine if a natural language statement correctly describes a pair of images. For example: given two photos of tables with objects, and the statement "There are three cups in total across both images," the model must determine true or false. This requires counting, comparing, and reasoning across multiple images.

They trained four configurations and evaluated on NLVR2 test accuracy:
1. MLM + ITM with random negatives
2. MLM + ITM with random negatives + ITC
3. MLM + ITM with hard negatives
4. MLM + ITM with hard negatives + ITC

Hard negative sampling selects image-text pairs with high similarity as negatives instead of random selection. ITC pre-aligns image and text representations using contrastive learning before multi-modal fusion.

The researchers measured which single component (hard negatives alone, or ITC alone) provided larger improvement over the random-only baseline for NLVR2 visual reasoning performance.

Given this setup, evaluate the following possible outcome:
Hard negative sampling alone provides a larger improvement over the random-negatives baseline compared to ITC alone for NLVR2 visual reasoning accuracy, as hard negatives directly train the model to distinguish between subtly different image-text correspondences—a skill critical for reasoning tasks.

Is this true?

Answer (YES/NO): YES